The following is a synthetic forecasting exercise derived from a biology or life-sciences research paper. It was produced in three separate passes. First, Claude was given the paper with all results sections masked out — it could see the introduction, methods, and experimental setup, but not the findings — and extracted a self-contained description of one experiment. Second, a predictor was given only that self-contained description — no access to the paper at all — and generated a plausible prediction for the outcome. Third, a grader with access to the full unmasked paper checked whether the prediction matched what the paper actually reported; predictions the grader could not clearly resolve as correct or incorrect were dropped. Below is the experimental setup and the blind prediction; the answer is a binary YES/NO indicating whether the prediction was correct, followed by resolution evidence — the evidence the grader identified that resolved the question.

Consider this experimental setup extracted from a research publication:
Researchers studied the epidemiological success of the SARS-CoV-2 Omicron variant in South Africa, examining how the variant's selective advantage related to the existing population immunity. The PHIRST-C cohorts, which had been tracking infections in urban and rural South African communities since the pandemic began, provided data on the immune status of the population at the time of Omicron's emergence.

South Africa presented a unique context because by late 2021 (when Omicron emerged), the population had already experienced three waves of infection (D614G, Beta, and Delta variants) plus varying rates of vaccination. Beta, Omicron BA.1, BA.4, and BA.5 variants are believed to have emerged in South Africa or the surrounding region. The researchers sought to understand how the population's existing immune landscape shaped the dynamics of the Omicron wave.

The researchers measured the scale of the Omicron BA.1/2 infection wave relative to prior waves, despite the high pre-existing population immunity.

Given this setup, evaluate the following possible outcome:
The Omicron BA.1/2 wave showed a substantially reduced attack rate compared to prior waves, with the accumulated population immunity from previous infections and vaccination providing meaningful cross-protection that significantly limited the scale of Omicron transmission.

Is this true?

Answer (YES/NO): NO